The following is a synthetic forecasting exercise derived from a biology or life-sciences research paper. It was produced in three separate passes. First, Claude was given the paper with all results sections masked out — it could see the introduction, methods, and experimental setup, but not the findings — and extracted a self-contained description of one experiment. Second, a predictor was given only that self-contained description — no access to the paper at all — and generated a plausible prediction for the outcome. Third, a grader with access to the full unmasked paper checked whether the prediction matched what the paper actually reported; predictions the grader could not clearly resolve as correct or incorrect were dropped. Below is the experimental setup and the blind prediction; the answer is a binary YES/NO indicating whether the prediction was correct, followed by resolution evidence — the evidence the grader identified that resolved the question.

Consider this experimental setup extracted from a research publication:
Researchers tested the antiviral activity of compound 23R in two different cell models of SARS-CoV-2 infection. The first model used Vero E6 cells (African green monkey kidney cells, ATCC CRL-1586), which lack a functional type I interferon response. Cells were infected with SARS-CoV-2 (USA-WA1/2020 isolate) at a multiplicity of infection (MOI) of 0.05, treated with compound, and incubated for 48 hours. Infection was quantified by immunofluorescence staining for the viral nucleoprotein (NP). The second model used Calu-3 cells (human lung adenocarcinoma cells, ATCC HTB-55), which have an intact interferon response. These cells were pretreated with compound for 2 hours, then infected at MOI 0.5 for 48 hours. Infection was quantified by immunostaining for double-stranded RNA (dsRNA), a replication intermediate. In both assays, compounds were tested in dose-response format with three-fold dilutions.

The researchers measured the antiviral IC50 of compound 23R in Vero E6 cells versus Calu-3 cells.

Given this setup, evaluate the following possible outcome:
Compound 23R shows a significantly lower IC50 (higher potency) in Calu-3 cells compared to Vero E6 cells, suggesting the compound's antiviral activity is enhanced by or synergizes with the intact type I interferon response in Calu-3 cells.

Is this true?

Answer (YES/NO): NO